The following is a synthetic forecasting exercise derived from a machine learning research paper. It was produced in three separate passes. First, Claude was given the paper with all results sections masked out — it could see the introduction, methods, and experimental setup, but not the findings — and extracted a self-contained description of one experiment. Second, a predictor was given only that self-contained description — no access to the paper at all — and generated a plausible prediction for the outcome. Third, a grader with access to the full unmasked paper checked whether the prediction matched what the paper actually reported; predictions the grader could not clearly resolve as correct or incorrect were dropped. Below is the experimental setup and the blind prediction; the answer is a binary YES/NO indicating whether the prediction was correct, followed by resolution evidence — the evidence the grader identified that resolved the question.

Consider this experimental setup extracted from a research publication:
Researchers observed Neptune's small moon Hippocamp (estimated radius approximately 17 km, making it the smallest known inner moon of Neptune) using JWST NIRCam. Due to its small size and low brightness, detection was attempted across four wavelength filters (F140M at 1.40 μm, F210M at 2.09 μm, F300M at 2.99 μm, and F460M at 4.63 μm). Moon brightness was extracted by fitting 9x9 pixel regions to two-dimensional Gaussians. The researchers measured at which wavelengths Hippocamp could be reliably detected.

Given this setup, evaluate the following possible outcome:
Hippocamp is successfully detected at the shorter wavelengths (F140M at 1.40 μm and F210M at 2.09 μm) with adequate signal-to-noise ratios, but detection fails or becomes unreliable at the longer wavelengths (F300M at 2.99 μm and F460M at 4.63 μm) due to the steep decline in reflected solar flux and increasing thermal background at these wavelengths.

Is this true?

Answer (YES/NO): YES